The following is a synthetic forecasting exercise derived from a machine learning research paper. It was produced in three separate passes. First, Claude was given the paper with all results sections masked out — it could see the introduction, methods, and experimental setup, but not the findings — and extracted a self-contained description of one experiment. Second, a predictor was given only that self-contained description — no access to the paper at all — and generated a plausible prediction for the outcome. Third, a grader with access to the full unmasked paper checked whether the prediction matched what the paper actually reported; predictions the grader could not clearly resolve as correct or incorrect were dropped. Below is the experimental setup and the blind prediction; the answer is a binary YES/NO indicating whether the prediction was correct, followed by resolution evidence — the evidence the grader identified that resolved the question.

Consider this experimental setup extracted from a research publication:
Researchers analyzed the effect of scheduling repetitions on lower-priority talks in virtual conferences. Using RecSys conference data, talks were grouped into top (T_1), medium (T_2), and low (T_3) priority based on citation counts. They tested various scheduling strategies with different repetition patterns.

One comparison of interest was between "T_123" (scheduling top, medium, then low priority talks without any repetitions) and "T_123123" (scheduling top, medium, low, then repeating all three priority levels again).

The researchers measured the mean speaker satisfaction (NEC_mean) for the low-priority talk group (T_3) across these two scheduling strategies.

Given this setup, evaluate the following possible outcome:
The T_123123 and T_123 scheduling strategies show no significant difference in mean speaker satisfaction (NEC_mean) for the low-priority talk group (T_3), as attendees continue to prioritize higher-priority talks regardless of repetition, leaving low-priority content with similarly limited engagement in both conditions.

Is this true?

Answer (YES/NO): NO